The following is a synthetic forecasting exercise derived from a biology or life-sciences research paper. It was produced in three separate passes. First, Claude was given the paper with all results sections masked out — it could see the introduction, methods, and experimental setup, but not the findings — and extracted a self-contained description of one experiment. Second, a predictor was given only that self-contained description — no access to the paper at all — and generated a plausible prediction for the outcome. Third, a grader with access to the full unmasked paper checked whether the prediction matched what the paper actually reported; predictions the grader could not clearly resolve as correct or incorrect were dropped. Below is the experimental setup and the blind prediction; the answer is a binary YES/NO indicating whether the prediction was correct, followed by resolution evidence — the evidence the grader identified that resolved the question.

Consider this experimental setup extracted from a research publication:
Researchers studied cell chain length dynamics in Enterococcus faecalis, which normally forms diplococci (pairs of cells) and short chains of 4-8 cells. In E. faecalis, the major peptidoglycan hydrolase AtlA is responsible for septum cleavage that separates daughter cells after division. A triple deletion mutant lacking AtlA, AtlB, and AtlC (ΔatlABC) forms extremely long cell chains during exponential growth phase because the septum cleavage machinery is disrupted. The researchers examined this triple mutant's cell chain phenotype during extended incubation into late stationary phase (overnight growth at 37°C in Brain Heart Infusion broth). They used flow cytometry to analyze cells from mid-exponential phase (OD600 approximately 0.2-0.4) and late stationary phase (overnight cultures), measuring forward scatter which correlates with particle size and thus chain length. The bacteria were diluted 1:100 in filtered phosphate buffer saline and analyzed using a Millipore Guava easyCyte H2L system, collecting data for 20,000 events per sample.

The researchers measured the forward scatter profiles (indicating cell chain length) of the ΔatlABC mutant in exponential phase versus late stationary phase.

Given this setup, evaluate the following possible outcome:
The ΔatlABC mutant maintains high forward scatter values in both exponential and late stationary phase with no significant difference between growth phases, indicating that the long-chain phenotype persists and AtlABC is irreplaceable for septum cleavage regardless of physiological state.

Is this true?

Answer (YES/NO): NO